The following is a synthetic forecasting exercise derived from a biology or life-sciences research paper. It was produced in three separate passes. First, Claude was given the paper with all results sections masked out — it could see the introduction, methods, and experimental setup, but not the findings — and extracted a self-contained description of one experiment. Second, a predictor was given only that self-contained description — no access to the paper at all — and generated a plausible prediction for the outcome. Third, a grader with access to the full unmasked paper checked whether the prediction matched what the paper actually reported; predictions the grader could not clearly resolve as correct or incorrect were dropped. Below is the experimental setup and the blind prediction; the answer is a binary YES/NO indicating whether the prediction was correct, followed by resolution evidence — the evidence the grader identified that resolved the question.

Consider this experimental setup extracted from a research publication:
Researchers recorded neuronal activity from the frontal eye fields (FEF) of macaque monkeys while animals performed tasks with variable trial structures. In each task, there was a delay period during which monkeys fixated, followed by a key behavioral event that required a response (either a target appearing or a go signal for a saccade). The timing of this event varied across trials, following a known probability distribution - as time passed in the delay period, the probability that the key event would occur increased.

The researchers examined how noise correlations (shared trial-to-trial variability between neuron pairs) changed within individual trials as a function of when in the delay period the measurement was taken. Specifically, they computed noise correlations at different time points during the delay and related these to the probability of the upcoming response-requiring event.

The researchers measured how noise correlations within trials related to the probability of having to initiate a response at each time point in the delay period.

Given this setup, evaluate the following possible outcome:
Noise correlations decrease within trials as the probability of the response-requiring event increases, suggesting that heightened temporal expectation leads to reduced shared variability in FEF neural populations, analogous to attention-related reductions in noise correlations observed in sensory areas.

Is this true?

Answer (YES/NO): YES